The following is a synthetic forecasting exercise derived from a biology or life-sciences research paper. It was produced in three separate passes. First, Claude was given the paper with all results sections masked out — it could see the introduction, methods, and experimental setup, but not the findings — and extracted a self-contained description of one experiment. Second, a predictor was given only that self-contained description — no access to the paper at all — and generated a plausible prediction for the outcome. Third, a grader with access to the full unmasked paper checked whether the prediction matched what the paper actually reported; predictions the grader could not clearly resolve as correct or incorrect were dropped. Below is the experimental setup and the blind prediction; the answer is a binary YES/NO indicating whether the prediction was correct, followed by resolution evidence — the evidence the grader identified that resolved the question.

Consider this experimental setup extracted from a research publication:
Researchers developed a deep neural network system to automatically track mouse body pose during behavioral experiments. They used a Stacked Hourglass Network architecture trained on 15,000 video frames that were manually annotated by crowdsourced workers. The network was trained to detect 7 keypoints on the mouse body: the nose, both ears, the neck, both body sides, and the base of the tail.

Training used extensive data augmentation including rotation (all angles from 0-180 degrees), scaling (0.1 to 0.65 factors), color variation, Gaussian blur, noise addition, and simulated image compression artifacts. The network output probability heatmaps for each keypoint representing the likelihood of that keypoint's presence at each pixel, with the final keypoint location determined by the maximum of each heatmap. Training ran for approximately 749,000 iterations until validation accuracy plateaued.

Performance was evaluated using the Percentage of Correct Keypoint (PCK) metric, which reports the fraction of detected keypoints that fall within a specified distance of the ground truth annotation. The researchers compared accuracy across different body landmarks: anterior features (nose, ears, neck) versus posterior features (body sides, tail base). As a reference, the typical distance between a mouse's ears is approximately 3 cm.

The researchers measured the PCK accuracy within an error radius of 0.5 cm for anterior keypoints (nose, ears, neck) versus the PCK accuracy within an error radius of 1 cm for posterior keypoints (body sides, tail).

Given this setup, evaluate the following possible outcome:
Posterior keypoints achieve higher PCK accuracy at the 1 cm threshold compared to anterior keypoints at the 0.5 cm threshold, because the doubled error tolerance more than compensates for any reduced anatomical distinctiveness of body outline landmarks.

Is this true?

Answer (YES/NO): NO